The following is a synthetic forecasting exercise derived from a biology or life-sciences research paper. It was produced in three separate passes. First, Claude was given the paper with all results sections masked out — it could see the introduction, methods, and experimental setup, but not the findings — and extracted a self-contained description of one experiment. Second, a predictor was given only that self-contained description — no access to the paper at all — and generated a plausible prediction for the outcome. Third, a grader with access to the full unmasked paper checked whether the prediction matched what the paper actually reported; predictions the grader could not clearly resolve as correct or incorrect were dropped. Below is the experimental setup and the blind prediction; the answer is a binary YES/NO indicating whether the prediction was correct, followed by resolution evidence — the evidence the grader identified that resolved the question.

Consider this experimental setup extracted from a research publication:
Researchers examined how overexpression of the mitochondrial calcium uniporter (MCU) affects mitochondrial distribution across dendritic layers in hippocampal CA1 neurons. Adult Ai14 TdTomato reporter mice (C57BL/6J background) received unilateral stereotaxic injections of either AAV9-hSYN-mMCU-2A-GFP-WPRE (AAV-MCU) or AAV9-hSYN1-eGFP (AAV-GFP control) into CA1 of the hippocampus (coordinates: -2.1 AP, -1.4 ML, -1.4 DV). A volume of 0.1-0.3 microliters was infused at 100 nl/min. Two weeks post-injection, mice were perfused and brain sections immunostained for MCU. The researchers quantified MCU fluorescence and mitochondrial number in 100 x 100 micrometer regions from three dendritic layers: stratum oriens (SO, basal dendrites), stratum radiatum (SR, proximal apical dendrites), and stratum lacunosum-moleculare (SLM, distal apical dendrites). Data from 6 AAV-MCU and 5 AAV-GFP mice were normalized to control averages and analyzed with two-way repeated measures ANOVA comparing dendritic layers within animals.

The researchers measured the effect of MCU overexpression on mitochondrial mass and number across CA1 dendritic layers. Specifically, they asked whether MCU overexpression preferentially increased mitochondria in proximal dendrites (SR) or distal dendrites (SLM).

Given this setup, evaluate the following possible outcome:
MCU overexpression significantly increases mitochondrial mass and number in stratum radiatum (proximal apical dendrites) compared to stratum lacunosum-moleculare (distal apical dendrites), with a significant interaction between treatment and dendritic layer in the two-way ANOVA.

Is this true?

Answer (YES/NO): NO